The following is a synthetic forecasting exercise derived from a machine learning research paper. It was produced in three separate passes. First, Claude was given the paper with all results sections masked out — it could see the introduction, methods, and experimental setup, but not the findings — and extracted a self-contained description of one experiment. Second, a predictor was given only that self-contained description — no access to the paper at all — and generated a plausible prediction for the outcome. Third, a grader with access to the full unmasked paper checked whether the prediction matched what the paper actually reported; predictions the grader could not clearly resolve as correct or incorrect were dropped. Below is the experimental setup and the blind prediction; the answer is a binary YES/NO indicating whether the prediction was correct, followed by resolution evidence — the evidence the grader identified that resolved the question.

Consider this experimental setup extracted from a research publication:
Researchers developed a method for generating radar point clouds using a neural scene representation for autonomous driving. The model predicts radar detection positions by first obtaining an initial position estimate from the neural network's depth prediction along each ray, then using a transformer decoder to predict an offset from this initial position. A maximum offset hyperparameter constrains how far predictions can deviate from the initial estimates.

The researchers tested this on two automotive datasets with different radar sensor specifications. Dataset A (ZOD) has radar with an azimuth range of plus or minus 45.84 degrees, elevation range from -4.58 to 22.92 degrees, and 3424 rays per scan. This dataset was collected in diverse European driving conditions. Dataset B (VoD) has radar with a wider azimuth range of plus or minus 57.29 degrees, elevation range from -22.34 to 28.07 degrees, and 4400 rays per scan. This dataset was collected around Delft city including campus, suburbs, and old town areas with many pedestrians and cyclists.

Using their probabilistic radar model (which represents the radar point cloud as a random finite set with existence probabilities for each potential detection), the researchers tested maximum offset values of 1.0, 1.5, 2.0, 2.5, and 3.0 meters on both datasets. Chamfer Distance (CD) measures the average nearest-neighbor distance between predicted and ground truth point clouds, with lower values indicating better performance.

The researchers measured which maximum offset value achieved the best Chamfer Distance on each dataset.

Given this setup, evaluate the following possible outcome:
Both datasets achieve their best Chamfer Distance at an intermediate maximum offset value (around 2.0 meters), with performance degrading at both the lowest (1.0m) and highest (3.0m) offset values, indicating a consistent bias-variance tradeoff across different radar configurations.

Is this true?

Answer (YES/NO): NO